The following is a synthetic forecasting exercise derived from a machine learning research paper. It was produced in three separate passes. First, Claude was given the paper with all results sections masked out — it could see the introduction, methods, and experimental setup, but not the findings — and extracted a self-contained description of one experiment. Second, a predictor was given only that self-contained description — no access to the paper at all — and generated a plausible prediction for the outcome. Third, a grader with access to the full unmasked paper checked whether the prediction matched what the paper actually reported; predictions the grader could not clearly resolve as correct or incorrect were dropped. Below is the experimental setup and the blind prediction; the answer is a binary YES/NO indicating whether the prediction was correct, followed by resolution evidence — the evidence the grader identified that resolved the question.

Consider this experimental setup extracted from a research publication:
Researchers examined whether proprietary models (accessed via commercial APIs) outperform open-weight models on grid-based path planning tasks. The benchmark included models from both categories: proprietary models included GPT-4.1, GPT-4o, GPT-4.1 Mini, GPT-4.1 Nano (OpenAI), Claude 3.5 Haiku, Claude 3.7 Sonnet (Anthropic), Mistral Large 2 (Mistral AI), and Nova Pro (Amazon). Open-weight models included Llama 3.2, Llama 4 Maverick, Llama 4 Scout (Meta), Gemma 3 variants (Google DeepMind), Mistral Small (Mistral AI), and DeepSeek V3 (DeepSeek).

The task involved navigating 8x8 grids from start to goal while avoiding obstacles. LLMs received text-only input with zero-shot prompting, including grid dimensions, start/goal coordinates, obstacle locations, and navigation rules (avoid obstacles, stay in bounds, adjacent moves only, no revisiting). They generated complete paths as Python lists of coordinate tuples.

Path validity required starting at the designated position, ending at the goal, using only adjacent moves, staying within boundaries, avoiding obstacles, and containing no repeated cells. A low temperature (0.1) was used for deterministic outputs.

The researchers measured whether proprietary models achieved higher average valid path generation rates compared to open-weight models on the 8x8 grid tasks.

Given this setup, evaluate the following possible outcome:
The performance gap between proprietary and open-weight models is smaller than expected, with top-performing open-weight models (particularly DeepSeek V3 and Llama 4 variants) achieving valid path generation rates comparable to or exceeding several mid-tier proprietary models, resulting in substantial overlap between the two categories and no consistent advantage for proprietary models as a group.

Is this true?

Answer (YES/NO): YES